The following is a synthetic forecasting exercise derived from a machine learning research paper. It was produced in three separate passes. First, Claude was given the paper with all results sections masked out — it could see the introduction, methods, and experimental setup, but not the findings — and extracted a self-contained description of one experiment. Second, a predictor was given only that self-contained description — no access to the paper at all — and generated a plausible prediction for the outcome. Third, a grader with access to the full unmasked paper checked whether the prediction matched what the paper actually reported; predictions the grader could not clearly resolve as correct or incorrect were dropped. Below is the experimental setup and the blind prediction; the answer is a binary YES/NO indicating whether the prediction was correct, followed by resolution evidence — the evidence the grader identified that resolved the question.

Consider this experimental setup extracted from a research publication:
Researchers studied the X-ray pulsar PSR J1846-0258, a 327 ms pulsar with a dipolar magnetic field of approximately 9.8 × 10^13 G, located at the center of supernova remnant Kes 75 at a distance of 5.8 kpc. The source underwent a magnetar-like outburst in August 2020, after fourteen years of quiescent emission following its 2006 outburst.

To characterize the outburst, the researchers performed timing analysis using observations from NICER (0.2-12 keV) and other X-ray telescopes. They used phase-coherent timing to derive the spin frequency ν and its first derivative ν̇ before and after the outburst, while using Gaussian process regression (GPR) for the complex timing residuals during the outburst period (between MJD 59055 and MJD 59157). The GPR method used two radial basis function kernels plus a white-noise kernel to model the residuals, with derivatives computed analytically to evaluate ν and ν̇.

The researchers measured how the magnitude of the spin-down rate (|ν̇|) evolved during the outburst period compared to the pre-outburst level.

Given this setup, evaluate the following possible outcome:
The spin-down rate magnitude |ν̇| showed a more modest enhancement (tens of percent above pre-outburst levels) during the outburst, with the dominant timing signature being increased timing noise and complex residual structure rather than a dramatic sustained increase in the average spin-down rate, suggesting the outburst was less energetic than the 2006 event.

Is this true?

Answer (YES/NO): NO